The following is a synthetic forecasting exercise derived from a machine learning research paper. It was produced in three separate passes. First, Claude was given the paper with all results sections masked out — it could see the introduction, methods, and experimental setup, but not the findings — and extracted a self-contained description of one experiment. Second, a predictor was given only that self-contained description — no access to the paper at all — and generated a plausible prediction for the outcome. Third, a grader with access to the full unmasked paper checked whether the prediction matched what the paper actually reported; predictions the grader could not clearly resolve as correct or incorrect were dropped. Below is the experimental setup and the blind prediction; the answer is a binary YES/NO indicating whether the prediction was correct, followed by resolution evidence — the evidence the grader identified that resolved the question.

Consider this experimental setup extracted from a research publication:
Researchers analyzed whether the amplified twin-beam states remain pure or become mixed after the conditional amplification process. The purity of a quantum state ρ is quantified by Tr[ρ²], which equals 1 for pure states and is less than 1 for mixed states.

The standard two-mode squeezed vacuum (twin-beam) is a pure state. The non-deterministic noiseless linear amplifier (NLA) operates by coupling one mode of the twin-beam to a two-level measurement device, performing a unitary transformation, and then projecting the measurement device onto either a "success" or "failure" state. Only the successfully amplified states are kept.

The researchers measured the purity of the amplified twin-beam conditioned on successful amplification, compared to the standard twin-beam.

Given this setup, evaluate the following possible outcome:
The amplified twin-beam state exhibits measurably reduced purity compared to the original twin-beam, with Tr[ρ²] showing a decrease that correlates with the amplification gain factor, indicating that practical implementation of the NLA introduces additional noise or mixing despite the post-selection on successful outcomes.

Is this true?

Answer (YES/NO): NO